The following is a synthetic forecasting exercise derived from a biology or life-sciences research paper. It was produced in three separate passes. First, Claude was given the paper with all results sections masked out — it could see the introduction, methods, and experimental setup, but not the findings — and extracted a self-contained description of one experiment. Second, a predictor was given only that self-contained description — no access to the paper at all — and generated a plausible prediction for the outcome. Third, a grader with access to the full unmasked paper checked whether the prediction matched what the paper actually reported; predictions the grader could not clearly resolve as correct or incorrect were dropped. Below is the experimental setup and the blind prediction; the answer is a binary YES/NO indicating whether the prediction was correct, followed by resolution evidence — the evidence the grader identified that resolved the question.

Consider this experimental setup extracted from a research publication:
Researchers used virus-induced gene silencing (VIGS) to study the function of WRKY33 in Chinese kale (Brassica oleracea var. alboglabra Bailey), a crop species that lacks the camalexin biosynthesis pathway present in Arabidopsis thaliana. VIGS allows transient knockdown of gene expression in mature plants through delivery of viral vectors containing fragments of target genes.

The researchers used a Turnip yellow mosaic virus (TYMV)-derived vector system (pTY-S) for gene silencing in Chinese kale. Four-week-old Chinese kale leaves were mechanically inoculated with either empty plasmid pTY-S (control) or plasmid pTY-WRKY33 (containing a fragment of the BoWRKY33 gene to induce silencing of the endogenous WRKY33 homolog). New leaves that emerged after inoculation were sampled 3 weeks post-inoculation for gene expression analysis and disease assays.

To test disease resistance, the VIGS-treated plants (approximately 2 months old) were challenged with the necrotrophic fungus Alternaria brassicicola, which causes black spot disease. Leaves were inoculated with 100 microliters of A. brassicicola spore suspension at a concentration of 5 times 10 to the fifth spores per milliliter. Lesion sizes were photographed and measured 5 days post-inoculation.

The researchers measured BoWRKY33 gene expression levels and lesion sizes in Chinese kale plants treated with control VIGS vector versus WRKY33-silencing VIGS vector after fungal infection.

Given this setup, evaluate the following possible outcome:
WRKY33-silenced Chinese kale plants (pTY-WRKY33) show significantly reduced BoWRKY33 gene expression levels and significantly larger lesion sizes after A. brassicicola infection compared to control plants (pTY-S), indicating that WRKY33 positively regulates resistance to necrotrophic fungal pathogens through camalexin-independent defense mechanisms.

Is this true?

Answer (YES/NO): YES